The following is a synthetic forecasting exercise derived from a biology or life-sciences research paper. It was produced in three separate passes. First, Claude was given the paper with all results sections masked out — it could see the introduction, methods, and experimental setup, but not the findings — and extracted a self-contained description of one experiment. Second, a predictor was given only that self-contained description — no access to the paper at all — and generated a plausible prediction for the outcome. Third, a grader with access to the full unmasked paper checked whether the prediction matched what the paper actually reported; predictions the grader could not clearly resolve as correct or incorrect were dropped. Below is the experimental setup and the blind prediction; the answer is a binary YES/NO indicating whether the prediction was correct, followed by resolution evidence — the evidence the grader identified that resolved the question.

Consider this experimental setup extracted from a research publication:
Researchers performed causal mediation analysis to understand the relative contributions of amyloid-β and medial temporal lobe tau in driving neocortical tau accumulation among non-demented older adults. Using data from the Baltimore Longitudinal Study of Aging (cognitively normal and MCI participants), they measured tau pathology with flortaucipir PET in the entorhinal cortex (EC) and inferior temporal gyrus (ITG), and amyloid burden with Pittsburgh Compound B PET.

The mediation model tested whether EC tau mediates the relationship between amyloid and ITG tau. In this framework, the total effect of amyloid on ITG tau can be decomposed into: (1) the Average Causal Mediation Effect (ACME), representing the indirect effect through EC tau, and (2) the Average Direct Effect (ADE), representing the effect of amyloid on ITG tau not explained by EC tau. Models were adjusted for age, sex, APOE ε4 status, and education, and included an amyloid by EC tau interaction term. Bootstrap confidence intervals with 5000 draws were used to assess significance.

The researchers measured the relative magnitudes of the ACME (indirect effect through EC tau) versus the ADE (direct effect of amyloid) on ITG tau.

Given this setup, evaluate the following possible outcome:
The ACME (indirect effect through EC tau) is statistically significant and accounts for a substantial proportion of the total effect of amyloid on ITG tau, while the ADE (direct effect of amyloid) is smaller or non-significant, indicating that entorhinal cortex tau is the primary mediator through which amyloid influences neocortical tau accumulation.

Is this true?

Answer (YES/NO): NO